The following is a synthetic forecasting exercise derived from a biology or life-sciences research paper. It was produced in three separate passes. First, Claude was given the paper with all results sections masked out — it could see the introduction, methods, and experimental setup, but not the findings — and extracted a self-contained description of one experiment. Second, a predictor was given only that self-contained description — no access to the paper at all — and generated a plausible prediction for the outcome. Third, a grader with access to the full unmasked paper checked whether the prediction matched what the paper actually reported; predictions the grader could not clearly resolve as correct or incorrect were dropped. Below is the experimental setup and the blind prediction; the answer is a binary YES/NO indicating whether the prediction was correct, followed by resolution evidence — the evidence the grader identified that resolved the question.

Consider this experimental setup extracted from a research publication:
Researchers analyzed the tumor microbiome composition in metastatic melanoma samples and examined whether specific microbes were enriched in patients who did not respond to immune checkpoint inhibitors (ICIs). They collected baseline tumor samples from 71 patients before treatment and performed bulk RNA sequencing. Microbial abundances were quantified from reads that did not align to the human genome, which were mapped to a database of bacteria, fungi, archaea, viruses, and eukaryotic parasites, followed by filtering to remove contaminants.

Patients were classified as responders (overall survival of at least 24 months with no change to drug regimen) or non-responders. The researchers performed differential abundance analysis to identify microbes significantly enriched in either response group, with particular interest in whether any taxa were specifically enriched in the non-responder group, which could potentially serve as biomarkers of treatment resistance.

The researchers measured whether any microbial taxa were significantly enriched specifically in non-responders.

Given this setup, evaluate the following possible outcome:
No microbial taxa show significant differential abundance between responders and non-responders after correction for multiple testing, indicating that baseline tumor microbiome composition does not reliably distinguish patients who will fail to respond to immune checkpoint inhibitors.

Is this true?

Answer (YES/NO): NO